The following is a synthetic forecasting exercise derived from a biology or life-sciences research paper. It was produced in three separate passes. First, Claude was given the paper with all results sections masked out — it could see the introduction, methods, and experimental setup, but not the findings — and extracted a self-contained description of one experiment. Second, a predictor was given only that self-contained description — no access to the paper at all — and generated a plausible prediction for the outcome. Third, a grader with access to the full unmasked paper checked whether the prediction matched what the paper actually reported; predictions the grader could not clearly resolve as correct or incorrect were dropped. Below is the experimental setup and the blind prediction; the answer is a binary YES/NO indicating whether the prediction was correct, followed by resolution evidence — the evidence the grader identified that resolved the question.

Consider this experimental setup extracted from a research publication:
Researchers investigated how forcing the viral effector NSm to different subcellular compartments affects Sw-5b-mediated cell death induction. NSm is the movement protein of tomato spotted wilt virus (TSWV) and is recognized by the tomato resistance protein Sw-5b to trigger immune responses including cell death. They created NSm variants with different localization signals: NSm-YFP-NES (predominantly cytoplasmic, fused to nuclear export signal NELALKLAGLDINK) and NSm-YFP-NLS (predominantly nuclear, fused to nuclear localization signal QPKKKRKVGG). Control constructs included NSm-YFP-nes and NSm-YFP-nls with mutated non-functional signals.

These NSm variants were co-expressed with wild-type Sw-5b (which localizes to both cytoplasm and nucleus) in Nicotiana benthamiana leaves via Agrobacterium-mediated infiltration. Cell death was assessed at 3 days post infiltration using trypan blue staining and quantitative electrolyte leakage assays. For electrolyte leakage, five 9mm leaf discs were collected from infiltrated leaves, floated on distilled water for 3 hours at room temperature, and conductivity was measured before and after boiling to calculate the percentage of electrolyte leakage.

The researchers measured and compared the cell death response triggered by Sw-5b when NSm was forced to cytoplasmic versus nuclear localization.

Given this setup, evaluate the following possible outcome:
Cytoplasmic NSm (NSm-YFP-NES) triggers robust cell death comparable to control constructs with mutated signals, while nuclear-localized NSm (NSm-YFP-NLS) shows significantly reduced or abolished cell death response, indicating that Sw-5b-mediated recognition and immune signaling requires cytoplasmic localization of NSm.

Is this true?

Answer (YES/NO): YES